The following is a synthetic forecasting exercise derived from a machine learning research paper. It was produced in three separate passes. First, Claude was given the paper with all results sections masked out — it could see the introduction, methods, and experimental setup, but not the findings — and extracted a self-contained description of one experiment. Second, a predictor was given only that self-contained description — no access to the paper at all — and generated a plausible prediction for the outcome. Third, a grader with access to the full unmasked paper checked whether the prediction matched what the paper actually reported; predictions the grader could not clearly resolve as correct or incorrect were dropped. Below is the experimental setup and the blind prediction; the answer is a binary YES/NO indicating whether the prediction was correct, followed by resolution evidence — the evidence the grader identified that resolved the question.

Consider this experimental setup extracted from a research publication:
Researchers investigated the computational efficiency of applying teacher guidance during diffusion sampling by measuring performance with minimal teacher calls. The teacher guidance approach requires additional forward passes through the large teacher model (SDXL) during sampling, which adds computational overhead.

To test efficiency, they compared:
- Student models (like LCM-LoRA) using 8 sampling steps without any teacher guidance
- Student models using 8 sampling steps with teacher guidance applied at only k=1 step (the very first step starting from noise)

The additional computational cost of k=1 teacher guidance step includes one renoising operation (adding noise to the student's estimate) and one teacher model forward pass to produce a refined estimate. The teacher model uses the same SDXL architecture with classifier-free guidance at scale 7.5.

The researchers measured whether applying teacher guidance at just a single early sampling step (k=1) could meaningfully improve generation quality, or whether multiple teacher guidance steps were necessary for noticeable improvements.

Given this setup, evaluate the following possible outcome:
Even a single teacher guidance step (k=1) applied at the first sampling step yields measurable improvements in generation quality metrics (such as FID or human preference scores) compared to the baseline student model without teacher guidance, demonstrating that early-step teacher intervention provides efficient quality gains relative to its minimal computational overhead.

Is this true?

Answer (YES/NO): YES